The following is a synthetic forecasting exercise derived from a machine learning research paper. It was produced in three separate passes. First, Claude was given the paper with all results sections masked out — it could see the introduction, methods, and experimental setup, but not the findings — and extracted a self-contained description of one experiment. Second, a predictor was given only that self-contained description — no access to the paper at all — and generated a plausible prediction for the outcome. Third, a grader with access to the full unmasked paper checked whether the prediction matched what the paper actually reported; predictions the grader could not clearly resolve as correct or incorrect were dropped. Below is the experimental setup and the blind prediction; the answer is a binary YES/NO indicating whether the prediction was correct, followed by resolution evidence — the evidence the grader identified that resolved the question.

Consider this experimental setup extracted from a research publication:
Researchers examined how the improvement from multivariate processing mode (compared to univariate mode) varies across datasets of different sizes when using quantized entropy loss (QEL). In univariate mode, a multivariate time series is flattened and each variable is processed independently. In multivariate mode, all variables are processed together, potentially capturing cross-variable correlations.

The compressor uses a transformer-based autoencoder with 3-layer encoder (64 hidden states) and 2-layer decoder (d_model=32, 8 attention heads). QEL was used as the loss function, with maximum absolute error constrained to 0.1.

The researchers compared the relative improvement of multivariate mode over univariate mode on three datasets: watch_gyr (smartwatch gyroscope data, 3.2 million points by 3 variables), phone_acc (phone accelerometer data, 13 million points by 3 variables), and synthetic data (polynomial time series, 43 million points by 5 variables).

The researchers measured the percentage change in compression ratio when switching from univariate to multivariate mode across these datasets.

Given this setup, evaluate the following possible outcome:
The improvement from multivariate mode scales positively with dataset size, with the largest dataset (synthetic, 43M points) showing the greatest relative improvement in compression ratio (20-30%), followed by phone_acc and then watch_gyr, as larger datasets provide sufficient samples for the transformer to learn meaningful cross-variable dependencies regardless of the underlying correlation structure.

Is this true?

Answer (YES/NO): NO